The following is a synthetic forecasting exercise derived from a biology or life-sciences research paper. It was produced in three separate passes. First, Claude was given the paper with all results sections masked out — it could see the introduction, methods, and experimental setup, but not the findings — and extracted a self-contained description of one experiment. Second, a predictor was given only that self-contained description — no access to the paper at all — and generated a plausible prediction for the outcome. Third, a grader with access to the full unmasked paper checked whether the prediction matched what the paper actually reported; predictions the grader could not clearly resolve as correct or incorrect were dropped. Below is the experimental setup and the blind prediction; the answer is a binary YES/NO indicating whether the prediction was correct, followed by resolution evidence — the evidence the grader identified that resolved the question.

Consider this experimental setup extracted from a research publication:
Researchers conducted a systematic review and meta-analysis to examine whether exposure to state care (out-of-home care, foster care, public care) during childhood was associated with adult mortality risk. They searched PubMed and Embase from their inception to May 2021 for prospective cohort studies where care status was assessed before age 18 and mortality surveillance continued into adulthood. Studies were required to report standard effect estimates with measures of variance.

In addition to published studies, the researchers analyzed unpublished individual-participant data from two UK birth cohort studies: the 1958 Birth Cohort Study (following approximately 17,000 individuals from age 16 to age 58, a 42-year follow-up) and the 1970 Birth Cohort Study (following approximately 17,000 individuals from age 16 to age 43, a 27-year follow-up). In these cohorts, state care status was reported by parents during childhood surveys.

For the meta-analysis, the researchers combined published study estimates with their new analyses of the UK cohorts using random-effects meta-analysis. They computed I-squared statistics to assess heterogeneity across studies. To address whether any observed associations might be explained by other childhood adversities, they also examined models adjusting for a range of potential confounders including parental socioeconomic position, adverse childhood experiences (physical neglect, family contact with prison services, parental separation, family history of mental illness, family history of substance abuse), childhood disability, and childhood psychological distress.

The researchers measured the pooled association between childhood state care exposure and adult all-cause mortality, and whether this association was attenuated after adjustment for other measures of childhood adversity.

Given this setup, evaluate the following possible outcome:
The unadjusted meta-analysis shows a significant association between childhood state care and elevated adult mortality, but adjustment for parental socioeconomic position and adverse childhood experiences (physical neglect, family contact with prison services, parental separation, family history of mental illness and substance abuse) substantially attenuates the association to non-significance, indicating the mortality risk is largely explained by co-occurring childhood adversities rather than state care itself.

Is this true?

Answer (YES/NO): NO